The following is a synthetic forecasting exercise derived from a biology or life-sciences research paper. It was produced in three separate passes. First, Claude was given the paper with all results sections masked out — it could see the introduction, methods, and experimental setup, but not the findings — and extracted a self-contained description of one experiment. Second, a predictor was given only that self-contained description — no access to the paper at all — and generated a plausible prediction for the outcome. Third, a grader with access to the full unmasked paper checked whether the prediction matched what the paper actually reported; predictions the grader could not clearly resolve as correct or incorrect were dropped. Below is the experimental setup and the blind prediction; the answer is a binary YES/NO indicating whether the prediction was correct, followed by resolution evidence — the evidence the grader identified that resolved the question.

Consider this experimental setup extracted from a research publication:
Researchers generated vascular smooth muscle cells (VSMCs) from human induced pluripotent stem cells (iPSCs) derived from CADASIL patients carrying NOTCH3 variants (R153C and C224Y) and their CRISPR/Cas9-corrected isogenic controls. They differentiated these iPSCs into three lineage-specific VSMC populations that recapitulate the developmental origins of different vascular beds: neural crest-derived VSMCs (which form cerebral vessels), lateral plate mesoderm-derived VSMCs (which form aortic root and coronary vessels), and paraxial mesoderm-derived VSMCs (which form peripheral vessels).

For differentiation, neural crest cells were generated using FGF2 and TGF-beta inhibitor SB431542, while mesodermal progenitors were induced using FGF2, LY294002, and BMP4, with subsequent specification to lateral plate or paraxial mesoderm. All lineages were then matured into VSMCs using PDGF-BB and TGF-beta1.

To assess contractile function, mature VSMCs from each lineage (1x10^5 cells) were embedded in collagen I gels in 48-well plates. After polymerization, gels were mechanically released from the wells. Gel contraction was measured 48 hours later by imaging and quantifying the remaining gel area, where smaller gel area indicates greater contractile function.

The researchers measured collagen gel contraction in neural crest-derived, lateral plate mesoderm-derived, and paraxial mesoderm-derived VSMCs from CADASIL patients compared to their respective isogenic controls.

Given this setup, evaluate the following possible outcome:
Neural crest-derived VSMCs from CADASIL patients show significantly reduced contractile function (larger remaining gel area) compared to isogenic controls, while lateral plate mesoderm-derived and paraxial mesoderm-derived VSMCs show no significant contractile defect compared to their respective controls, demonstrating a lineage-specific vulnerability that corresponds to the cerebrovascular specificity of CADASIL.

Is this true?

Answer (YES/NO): YES